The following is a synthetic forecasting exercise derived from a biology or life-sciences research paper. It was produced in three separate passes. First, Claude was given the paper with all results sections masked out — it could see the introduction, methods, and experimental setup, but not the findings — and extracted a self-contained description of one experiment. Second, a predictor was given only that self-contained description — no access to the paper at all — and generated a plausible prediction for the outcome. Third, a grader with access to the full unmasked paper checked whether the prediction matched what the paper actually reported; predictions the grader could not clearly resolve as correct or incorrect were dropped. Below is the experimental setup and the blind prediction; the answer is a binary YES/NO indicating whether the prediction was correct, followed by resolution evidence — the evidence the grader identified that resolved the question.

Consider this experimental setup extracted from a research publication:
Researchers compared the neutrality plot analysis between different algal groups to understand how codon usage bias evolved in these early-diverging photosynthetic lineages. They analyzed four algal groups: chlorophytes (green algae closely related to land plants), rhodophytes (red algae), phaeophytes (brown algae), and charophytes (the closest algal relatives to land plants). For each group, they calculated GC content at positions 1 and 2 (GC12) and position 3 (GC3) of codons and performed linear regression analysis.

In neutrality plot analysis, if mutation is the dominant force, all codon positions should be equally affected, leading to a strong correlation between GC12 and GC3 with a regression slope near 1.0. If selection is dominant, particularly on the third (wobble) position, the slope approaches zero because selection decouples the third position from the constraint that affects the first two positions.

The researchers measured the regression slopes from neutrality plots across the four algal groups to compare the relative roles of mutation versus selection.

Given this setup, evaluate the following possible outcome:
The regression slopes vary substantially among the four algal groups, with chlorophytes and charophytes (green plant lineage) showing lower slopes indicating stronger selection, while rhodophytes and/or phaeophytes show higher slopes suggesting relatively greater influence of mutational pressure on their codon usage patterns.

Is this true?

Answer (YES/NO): NO